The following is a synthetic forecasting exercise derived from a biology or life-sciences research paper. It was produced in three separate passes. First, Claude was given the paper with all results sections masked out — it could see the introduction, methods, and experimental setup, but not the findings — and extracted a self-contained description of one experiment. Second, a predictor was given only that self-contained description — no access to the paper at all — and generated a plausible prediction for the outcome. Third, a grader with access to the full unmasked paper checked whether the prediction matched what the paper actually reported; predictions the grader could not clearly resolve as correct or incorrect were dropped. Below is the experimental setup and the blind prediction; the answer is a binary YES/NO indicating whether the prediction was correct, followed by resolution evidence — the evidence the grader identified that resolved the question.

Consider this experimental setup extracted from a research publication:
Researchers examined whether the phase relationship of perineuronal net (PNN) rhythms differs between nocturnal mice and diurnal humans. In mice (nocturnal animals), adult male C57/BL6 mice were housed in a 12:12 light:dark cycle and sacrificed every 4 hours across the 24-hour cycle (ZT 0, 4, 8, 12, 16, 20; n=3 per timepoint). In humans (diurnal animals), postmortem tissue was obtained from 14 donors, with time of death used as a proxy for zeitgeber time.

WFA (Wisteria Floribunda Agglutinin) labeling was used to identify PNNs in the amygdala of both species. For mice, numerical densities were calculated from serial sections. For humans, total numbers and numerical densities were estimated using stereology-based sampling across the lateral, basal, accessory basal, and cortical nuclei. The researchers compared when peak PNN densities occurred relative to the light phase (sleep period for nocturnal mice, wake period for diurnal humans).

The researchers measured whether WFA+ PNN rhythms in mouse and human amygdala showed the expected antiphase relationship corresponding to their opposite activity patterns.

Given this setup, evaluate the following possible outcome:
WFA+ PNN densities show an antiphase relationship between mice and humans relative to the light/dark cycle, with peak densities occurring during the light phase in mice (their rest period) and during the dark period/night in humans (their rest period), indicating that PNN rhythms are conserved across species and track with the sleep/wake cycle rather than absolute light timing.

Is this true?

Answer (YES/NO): NO